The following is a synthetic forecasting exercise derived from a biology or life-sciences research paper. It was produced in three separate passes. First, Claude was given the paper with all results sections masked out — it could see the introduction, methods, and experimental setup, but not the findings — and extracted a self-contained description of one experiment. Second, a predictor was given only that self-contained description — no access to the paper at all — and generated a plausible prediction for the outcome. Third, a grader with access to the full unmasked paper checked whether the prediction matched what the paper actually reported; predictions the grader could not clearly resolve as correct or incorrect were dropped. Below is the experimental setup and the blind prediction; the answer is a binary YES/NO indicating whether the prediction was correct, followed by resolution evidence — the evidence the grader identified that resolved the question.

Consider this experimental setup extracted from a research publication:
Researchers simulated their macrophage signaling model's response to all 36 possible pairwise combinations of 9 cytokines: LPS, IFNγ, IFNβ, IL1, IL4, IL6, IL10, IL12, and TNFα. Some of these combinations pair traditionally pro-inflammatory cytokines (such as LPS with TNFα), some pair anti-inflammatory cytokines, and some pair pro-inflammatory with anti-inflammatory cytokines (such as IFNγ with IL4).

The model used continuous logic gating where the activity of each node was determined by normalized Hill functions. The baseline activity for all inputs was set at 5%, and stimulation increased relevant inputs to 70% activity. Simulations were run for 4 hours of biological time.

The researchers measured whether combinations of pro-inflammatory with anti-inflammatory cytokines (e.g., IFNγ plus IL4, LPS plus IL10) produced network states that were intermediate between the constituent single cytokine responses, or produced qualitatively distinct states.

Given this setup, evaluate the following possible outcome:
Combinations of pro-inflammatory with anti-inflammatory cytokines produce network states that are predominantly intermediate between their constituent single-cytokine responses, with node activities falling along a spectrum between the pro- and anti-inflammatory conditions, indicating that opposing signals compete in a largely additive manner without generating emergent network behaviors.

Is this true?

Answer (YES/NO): NO